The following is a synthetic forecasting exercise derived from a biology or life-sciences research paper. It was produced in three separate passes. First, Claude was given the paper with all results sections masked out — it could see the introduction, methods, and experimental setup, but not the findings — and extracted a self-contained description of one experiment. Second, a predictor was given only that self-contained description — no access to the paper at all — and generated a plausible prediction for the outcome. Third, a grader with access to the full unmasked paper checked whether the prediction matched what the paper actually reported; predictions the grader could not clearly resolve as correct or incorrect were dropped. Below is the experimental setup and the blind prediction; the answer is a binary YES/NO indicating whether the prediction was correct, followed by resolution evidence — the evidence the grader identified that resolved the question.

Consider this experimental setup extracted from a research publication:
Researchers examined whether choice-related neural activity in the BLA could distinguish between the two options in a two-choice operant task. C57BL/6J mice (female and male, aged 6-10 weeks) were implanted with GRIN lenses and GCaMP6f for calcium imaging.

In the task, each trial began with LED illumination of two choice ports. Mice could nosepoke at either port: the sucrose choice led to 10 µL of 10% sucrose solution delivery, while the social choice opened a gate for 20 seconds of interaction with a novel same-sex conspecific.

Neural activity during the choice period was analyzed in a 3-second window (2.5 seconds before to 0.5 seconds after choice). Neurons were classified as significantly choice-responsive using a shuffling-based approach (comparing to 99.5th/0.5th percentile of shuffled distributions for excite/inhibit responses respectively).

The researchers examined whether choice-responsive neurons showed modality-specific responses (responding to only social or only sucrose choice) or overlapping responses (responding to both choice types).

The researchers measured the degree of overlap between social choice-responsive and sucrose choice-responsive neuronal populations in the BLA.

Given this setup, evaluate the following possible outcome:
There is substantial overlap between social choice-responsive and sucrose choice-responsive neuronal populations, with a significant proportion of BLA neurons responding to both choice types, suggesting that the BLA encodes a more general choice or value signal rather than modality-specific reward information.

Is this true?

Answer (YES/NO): NO